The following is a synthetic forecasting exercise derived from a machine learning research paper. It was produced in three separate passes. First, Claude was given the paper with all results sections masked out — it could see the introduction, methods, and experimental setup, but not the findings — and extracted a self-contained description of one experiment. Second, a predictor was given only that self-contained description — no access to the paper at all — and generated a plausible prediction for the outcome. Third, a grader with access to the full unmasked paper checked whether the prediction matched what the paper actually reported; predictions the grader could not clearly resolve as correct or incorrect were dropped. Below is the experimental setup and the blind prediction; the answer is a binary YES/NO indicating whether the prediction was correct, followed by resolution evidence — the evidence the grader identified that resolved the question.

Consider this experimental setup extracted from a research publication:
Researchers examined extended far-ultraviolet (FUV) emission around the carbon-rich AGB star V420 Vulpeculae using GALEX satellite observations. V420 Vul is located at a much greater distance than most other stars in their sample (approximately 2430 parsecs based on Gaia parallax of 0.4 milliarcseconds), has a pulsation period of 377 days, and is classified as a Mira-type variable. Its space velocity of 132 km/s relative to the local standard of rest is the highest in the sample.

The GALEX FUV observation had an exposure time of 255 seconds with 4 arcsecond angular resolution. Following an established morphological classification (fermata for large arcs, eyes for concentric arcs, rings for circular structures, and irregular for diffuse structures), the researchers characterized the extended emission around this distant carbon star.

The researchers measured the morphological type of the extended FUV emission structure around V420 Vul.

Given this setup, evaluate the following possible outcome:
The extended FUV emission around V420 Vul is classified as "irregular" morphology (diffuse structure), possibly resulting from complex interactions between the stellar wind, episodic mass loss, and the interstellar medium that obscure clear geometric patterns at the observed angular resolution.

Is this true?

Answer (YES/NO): YES